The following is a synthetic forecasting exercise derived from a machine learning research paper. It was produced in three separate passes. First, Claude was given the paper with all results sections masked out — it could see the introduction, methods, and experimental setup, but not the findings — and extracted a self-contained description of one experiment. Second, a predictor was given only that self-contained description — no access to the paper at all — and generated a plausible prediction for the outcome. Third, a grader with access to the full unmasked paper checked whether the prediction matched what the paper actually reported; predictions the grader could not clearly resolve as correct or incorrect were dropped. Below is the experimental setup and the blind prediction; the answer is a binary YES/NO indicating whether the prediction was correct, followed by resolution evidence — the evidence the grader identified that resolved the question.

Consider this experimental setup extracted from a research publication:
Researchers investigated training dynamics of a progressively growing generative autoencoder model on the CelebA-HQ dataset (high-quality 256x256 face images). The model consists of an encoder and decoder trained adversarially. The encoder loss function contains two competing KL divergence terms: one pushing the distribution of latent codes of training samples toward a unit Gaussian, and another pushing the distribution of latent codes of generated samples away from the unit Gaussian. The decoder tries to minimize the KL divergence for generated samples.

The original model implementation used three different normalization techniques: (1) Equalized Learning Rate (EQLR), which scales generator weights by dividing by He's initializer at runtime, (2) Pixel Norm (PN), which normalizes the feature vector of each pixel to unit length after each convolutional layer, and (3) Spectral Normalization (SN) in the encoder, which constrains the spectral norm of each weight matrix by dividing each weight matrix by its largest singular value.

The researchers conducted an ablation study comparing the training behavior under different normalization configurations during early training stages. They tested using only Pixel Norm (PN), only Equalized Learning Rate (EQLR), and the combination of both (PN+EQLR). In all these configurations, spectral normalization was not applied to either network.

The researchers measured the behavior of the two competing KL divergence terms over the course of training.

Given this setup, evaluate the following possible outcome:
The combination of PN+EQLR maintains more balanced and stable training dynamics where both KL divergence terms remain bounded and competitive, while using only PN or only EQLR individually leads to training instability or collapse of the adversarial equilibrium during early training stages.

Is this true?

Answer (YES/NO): NO